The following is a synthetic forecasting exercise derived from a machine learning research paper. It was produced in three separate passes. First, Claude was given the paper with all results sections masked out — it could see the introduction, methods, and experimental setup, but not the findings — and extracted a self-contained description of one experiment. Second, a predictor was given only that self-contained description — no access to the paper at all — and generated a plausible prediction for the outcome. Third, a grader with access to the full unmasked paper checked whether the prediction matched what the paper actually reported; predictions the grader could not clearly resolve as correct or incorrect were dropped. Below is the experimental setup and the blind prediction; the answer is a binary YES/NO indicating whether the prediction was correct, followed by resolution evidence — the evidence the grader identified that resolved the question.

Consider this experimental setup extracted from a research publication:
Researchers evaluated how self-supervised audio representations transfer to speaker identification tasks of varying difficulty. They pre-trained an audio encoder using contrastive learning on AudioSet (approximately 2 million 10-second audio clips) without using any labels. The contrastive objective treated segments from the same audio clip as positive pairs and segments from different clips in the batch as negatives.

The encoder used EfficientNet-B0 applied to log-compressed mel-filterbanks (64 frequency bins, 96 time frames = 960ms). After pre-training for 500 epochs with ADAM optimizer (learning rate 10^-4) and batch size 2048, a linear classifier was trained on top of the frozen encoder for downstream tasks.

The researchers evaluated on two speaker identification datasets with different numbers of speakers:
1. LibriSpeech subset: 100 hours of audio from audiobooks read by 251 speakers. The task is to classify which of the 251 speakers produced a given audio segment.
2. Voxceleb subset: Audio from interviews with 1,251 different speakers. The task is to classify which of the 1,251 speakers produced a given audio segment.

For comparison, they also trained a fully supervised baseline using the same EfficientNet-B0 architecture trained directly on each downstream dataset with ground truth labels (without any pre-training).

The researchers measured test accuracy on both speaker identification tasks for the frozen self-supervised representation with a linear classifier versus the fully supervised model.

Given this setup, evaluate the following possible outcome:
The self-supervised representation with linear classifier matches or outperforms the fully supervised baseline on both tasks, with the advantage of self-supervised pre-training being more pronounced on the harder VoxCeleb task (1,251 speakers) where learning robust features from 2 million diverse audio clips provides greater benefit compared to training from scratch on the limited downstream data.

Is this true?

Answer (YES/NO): NO